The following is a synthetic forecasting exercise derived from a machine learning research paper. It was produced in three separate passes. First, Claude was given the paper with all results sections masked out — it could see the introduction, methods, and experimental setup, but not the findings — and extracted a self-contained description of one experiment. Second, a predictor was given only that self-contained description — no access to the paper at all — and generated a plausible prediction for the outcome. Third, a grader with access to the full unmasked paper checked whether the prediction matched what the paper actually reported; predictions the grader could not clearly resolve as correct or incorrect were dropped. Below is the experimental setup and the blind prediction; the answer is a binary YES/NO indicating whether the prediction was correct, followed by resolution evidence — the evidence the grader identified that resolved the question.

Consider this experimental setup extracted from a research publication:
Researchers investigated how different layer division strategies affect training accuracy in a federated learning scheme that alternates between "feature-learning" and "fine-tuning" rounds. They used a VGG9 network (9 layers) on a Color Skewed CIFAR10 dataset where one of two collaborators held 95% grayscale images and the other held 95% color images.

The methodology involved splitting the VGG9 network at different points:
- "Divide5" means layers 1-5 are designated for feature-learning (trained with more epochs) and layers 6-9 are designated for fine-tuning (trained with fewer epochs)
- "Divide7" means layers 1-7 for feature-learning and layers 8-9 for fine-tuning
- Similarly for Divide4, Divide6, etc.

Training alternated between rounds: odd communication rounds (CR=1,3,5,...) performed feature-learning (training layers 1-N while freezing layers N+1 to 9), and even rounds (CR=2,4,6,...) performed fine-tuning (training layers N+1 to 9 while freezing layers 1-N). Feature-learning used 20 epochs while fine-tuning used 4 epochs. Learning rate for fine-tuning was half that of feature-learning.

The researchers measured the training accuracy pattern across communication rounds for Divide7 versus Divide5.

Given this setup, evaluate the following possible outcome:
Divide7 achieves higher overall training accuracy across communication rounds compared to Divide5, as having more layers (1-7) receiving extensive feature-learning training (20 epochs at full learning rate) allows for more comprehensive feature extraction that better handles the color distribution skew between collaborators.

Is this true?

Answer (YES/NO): NO